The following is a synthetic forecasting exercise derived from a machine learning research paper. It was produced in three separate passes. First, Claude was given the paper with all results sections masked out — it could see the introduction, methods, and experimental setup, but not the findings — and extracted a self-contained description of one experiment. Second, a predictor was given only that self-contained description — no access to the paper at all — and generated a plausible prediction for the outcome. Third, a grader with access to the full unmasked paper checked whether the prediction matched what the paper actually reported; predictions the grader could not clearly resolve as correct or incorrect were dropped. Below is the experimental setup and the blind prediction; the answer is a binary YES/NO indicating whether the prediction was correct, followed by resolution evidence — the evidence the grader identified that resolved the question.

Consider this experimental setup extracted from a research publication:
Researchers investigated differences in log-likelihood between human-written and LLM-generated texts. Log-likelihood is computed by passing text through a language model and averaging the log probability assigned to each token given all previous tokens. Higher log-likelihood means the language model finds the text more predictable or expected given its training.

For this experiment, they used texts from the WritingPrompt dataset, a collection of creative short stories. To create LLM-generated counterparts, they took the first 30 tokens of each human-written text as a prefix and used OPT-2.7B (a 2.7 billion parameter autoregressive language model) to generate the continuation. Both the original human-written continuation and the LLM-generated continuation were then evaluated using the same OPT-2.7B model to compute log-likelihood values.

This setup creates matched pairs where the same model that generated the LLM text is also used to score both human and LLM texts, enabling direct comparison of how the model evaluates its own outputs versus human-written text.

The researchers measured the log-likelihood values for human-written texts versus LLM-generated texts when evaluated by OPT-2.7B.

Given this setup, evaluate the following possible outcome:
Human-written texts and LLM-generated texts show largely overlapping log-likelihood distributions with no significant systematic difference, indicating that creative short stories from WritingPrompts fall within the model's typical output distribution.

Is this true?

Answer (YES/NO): NO